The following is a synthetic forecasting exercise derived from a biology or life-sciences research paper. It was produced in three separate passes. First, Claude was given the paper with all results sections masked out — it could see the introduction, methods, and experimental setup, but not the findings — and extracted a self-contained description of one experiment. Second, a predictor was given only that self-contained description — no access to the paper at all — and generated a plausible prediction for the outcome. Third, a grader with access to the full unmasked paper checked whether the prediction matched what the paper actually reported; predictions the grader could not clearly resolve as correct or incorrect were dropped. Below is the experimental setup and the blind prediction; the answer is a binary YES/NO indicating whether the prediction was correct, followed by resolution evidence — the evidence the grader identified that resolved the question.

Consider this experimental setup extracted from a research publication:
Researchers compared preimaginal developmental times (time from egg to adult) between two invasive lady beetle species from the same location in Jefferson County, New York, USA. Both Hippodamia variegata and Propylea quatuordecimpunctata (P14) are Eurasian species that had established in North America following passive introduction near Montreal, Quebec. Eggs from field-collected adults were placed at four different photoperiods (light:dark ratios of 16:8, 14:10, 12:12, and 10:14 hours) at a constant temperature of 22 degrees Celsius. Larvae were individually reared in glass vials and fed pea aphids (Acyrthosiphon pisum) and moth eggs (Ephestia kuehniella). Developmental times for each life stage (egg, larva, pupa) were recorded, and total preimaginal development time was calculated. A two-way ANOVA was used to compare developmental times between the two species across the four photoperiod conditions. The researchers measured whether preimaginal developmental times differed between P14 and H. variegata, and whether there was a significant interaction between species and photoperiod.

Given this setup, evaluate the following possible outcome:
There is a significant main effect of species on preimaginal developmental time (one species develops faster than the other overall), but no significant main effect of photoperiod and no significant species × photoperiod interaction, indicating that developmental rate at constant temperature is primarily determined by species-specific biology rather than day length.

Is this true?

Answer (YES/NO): NO